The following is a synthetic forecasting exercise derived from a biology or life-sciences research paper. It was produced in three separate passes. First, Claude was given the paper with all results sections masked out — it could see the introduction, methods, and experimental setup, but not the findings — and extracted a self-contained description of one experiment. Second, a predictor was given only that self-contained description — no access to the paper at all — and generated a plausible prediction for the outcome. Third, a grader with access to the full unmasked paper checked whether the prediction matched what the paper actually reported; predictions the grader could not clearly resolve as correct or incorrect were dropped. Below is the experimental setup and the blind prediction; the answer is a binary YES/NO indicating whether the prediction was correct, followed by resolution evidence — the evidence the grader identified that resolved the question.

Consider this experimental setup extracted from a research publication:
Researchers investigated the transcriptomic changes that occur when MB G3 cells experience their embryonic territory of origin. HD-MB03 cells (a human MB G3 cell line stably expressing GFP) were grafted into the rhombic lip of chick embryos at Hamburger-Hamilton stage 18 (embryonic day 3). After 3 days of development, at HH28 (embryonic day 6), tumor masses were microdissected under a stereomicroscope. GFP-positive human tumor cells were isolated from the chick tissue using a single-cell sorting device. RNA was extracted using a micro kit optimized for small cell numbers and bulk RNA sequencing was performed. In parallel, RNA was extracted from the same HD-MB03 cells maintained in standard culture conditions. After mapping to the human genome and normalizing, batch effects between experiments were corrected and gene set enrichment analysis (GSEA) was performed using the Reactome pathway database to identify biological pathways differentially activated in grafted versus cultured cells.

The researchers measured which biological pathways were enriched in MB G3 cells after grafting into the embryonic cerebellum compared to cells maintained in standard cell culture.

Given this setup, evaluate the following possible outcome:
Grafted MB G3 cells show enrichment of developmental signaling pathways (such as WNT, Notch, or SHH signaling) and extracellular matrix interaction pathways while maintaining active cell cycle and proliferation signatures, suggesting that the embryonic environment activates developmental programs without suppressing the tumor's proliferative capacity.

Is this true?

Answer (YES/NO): NO